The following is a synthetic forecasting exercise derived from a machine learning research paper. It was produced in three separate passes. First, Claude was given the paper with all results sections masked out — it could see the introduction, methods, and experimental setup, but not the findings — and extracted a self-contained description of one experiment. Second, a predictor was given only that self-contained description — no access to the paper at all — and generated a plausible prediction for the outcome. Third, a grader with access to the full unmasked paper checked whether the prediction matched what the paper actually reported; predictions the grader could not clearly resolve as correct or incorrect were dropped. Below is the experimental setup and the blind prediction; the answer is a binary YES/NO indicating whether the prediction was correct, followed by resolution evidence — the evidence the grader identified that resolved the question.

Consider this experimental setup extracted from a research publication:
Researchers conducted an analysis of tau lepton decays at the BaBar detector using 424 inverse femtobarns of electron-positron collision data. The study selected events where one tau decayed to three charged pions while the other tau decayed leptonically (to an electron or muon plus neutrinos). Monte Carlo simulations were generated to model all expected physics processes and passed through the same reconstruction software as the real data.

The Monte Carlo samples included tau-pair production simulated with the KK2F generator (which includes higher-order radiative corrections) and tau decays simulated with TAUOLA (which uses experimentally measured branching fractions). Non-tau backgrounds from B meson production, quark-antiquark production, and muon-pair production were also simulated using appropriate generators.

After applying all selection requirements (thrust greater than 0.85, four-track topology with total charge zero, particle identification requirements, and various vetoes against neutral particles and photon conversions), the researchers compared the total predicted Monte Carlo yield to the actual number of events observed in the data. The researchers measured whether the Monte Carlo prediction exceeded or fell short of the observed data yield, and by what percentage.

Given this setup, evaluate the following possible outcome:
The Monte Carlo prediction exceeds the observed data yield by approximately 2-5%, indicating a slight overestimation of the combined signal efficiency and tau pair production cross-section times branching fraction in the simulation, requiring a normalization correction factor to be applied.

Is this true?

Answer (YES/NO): NO